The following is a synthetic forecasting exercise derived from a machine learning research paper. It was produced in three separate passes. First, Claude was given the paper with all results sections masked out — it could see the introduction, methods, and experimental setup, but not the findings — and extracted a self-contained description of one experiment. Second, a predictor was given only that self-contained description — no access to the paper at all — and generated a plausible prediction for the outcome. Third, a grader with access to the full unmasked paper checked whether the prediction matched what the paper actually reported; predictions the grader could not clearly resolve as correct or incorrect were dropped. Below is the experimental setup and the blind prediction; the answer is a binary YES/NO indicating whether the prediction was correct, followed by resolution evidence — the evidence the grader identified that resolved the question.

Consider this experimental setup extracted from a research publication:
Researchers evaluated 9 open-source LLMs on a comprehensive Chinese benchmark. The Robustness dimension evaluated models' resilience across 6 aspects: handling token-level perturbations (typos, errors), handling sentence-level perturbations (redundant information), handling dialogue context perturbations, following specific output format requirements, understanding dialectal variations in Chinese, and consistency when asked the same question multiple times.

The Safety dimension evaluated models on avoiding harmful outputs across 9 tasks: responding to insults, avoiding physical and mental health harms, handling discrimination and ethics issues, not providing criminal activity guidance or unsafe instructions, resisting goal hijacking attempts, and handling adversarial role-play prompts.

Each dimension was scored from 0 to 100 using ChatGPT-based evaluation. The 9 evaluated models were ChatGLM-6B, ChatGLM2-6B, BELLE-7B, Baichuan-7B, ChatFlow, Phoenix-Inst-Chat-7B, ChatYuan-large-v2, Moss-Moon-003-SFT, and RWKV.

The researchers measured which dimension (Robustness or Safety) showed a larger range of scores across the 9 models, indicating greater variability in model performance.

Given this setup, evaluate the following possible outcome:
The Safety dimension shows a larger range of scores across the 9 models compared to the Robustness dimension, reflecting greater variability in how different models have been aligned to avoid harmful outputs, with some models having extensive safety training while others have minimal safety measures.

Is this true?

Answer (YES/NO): YES